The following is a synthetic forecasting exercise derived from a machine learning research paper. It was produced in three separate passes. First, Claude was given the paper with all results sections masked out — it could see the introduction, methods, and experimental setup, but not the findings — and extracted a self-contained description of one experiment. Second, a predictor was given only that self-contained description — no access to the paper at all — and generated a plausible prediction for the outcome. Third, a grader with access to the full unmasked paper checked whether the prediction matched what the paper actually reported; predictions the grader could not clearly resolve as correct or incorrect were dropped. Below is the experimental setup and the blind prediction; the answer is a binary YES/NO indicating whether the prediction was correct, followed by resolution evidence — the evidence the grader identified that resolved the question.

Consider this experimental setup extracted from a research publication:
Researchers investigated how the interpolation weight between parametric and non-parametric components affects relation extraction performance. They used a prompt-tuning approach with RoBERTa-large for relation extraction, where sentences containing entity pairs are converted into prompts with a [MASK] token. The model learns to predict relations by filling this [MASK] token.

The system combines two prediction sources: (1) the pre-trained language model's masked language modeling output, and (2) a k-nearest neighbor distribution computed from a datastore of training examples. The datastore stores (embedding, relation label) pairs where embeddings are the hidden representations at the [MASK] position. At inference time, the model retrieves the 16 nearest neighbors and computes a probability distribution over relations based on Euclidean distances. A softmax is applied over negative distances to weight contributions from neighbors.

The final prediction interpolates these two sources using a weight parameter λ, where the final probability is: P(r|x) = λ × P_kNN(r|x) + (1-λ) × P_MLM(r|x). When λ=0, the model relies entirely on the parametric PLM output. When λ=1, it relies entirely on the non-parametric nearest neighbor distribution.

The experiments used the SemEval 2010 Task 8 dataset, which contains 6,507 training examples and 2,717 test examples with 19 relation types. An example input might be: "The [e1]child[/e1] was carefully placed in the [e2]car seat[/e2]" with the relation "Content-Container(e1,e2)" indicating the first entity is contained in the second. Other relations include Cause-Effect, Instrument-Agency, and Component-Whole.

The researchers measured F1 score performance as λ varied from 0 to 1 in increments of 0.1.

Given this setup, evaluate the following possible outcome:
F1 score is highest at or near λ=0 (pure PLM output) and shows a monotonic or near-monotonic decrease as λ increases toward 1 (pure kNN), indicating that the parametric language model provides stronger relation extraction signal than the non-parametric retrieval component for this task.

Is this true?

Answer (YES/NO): NO